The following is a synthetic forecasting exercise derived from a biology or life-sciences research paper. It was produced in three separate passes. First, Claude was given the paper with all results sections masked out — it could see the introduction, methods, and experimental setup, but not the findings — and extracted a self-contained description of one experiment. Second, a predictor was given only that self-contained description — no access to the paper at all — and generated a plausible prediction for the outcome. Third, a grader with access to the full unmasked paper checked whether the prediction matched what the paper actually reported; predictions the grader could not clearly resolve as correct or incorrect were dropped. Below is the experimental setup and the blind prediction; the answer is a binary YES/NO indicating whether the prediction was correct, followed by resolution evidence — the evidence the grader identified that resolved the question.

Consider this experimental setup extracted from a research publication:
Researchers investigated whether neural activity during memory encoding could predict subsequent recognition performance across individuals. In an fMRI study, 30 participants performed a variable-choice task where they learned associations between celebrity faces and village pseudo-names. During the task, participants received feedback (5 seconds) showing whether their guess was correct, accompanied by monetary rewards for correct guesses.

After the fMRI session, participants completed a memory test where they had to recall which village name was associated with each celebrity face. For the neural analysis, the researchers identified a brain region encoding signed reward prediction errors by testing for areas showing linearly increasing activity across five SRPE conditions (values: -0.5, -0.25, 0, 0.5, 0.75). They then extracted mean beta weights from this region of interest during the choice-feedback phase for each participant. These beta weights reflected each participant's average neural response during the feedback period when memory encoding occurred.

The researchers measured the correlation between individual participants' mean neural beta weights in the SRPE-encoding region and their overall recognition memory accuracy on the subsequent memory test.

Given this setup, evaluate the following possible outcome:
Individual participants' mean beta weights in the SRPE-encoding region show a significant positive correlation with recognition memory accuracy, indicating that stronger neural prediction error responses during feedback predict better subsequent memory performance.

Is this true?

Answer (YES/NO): YES